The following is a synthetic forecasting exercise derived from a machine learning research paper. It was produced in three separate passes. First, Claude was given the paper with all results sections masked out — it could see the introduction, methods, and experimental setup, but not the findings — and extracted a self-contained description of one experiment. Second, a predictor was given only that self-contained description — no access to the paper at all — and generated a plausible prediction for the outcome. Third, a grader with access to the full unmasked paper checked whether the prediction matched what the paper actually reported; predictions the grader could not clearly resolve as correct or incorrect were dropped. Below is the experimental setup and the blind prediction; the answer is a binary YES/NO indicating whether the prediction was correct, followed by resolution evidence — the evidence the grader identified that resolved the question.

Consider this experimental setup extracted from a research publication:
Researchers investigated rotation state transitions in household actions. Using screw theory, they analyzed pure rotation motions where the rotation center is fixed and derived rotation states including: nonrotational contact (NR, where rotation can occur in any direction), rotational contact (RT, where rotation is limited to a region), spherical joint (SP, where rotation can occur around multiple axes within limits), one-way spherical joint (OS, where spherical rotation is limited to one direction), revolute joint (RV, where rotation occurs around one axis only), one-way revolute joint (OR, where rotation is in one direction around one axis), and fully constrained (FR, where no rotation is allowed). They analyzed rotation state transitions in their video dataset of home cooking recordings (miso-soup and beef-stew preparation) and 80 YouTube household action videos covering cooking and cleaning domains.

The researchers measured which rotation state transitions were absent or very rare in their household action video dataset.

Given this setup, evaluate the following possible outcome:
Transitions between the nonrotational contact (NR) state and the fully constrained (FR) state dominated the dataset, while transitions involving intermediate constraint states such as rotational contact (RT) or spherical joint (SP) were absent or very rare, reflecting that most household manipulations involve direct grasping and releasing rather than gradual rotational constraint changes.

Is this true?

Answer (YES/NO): NO